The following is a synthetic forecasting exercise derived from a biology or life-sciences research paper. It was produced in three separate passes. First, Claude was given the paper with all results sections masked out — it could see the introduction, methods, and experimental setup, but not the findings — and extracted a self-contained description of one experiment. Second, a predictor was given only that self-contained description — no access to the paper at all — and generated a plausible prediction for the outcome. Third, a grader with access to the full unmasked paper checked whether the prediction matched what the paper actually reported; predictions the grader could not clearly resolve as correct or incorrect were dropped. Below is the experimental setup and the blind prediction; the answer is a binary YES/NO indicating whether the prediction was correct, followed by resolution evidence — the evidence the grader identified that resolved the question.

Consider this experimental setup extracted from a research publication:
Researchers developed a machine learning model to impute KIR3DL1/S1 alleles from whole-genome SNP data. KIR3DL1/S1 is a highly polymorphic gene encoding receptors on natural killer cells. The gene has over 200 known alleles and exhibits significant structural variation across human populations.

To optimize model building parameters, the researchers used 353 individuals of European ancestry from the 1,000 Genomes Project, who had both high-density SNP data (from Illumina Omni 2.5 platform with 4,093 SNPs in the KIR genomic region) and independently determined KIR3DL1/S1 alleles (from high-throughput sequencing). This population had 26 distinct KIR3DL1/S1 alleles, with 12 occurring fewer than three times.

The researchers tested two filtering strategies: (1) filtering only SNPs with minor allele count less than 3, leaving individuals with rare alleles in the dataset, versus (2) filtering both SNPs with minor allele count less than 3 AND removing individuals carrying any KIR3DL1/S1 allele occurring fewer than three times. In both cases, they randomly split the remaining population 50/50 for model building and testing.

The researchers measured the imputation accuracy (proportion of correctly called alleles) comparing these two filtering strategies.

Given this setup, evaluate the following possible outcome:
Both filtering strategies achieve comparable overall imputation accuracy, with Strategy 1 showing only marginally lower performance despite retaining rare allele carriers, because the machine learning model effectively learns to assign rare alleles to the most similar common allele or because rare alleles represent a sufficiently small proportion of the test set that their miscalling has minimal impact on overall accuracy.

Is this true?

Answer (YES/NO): NO